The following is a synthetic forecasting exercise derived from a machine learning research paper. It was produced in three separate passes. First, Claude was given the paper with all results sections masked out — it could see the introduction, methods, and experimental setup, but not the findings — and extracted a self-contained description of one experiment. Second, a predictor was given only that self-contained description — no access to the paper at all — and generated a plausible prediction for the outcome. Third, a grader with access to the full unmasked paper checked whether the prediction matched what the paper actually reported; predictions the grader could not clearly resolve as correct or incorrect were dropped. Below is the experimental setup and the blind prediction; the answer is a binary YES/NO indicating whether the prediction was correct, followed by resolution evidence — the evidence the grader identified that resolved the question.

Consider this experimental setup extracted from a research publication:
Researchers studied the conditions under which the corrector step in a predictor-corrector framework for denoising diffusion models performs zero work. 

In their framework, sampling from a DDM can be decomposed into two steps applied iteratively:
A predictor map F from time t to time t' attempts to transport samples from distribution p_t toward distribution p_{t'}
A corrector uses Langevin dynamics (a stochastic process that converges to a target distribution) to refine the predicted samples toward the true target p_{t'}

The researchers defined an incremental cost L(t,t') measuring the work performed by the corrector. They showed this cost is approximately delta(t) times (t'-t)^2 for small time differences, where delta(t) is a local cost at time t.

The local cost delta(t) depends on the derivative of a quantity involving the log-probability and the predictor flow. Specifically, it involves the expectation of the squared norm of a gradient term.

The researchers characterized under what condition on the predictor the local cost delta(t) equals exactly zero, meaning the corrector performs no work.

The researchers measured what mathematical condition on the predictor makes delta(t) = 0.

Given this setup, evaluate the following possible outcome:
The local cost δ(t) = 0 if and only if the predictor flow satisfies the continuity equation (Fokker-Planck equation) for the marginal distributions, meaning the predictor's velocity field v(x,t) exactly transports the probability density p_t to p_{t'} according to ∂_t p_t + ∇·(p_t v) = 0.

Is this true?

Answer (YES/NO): YES